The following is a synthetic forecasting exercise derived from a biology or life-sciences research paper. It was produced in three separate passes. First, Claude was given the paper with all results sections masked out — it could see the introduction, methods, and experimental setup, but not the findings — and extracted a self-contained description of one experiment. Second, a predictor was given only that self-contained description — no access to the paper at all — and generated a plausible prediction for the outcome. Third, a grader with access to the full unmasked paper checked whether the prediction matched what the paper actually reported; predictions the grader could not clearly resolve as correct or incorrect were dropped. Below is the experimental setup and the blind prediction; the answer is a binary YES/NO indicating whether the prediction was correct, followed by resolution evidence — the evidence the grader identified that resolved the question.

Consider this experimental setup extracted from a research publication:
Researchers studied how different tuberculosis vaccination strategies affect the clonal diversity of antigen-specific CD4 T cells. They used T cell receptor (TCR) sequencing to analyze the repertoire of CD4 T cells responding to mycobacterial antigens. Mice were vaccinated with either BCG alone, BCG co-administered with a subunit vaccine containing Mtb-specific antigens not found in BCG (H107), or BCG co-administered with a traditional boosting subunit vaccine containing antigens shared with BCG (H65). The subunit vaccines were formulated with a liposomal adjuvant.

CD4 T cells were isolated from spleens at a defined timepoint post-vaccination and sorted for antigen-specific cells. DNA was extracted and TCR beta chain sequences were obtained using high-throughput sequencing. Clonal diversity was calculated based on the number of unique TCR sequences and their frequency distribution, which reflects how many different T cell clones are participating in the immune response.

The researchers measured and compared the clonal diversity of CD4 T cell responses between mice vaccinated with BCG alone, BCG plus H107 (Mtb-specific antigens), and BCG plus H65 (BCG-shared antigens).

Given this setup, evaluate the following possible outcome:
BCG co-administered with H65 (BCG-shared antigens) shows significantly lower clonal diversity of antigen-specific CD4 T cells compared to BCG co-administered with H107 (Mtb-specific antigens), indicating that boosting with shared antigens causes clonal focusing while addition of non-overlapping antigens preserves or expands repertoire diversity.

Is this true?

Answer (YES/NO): YES